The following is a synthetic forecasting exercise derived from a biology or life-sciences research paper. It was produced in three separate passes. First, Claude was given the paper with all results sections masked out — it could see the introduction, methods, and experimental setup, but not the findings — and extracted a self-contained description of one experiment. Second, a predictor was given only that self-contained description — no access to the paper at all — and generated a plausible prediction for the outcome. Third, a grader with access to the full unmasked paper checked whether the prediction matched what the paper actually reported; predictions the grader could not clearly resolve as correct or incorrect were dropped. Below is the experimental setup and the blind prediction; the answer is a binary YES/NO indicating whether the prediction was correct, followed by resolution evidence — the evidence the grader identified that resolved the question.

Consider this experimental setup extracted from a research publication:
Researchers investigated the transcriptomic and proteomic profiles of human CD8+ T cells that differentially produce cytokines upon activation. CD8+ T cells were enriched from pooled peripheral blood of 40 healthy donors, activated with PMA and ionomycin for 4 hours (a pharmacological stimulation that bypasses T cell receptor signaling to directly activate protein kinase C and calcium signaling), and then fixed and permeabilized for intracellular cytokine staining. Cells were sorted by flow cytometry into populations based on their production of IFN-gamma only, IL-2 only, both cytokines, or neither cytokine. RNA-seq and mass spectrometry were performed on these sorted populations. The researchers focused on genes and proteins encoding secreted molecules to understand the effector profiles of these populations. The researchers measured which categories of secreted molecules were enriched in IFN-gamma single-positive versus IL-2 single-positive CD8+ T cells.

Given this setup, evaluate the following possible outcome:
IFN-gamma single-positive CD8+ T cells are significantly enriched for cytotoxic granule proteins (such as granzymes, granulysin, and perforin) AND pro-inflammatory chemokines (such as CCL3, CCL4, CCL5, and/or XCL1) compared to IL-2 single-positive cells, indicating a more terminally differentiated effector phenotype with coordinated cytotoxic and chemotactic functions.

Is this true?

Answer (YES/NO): YES